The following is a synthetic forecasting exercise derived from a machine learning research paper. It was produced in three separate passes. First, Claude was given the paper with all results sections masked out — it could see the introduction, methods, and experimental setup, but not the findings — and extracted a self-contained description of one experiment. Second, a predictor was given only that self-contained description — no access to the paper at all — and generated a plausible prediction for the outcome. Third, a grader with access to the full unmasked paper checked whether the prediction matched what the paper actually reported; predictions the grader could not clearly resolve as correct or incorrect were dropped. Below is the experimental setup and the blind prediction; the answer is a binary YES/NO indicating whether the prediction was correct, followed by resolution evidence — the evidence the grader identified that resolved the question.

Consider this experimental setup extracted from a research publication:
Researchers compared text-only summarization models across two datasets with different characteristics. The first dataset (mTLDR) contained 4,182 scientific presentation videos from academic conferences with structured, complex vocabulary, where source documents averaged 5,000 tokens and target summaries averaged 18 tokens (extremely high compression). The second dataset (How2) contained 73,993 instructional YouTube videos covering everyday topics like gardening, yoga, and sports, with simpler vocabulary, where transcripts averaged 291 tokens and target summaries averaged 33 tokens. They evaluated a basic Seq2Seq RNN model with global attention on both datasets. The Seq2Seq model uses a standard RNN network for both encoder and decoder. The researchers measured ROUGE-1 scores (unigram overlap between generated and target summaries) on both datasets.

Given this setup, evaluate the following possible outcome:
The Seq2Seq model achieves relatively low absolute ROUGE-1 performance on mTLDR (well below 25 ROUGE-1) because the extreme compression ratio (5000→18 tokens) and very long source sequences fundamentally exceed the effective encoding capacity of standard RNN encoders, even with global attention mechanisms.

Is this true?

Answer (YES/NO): NO